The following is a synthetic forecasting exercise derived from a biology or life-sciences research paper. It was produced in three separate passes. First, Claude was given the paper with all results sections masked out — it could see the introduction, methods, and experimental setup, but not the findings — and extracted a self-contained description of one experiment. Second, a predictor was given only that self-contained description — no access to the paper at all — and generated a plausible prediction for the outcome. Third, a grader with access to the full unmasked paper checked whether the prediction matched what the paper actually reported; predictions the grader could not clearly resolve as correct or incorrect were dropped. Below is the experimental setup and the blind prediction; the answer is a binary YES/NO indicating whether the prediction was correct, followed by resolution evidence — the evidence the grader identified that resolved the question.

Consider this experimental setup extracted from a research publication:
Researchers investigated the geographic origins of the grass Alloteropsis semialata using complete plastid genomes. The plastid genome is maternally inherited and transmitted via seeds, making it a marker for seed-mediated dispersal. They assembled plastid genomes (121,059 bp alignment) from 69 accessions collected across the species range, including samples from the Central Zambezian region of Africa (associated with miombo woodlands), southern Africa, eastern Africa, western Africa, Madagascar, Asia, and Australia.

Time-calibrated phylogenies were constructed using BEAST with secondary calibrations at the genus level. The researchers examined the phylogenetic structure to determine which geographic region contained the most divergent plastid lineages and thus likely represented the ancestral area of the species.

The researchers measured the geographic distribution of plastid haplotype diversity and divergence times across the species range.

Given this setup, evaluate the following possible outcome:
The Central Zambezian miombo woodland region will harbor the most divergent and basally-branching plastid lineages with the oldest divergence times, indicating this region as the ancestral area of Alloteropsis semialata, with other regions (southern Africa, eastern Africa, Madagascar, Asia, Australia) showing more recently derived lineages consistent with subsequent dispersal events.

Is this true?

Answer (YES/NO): YES